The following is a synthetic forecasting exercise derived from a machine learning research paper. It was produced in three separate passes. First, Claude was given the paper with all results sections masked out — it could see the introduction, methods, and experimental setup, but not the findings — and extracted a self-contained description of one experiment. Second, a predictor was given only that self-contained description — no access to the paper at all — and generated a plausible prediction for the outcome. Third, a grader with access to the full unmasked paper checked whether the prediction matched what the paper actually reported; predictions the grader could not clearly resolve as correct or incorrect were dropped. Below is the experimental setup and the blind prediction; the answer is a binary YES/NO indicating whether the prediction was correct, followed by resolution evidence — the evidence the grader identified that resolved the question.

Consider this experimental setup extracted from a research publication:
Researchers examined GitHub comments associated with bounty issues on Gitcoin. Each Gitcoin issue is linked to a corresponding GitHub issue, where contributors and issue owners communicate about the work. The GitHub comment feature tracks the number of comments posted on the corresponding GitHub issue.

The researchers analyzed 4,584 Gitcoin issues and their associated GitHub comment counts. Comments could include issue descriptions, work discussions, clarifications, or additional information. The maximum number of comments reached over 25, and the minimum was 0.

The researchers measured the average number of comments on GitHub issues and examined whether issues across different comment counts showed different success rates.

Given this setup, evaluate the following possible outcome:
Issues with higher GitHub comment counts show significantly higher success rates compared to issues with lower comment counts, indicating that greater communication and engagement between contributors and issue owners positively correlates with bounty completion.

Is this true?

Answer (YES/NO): NO